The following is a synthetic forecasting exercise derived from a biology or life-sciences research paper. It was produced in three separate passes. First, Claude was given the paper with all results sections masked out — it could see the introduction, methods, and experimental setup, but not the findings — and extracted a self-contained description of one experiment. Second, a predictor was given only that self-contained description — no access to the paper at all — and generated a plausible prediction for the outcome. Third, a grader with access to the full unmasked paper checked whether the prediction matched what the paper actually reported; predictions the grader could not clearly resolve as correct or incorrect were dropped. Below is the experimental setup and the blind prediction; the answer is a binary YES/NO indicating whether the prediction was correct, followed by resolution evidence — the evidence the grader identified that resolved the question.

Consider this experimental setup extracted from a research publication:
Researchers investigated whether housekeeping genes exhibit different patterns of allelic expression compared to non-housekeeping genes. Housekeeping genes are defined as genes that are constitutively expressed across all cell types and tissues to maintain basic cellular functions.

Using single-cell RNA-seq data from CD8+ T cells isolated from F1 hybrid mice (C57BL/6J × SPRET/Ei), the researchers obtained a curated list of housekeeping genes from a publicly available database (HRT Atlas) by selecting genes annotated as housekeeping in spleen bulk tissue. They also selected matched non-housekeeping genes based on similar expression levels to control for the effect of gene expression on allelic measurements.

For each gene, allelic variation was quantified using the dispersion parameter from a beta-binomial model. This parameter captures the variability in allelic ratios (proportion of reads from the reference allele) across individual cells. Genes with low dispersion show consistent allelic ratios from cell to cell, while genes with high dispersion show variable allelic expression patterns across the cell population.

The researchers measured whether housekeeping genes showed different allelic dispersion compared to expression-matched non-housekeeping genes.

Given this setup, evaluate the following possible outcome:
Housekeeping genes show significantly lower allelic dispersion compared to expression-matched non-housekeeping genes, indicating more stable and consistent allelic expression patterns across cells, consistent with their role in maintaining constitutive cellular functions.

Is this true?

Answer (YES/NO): YES